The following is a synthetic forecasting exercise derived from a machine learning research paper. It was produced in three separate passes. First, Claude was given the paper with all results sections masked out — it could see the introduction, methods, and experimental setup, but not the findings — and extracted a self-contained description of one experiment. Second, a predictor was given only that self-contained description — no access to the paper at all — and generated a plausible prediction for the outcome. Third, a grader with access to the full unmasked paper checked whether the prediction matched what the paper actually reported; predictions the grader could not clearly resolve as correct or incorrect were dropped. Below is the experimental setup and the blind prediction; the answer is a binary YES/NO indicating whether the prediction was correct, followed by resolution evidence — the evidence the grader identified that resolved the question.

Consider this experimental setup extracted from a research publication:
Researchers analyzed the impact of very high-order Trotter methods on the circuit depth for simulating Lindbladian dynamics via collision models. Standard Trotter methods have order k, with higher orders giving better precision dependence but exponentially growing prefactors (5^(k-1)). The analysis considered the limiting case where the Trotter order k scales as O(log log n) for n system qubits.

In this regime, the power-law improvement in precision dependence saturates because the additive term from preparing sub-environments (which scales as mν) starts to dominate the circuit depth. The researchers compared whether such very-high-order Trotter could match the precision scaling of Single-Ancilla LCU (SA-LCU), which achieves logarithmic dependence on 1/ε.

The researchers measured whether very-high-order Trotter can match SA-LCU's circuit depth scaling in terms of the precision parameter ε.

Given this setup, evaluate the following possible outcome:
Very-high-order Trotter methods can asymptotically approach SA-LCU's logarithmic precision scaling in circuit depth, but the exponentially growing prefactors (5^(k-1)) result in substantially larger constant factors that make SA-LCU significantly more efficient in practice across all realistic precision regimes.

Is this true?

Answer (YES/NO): NO